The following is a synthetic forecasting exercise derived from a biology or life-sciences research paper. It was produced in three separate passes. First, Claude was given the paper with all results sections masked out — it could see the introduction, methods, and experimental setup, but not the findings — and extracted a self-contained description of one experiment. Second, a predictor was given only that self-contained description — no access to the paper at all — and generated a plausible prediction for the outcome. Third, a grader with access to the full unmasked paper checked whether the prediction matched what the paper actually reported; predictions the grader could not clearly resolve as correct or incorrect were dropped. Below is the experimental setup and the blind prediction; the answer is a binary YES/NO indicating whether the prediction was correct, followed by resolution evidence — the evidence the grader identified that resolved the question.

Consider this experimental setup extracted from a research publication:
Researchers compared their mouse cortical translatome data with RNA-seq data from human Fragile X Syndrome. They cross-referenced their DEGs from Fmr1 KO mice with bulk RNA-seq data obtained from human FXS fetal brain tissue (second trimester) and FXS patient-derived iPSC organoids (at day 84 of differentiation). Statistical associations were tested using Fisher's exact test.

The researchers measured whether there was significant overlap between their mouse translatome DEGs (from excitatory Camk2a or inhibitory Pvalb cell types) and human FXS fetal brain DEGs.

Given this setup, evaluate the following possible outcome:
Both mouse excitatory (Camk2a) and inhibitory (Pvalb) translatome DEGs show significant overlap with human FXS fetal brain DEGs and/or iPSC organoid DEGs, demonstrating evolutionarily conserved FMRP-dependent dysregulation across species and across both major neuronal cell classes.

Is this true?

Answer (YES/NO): NO